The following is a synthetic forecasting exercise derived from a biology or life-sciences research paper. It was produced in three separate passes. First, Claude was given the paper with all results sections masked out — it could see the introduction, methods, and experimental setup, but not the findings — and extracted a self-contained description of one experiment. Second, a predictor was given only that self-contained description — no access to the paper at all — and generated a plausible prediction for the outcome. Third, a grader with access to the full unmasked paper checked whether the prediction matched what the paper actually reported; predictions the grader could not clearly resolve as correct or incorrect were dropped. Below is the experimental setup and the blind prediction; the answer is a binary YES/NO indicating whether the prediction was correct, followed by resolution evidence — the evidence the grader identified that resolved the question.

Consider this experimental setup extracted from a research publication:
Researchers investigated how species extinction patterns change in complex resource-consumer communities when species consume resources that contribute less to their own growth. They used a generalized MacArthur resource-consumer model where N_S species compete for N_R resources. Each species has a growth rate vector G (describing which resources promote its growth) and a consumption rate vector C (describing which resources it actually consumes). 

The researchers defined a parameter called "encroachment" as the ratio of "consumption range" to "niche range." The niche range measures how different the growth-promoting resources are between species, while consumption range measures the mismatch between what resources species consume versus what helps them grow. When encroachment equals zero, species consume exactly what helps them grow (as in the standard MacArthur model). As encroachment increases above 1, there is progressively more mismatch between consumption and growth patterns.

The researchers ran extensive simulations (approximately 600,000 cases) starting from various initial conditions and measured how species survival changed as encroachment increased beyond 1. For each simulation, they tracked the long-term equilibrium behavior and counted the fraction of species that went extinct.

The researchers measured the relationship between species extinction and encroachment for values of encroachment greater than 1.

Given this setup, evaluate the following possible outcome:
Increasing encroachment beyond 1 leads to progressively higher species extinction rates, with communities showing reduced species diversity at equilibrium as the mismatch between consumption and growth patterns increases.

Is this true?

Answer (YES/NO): YES